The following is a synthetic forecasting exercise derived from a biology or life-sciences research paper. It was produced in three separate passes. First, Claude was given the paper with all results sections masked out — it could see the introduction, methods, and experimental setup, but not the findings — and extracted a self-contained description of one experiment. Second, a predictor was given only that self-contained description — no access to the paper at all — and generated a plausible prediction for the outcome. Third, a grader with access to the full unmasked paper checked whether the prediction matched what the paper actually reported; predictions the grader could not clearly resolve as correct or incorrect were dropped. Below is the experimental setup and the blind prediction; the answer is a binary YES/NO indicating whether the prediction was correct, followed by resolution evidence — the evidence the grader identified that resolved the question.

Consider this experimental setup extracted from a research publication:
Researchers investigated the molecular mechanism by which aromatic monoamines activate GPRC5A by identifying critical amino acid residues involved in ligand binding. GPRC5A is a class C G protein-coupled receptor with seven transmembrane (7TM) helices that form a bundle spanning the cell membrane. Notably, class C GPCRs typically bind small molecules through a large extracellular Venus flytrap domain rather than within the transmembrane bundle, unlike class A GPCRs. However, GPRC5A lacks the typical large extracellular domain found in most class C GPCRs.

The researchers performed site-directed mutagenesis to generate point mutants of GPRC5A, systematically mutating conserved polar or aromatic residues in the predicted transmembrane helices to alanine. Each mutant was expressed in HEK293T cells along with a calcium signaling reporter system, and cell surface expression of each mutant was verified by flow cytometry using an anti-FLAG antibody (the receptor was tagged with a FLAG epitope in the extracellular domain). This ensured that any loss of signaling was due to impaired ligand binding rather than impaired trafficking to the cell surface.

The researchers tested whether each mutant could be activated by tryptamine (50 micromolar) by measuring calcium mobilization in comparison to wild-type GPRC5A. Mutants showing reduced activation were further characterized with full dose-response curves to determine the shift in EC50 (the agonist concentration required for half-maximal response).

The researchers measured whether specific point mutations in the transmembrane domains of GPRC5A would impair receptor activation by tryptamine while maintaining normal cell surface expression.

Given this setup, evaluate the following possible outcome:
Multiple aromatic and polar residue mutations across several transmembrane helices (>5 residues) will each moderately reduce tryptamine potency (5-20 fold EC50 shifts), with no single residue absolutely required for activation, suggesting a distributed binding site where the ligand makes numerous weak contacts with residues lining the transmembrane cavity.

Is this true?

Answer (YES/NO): NO